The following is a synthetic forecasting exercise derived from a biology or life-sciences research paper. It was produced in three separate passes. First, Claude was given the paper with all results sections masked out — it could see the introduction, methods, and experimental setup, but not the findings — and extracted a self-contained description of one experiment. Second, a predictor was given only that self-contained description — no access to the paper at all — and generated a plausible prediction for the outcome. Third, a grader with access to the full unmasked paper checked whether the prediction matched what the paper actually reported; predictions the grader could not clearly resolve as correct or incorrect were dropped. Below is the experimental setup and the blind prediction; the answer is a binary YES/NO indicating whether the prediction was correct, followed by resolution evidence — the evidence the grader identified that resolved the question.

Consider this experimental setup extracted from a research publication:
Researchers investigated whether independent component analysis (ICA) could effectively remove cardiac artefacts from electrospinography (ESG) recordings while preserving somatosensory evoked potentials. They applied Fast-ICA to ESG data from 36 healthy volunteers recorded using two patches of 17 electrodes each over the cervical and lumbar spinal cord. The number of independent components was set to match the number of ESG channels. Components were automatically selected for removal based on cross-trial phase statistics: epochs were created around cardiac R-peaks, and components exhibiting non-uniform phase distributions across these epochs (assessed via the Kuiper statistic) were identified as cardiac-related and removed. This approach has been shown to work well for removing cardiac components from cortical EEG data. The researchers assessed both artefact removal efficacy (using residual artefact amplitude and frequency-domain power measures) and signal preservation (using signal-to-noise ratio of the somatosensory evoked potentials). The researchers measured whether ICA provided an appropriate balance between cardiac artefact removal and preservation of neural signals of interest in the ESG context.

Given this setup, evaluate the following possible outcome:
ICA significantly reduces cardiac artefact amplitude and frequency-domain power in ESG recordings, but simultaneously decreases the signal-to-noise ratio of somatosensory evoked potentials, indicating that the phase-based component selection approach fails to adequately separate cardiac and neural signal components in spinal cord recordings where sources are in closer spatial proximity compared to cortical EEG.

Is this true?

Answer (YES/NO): NO